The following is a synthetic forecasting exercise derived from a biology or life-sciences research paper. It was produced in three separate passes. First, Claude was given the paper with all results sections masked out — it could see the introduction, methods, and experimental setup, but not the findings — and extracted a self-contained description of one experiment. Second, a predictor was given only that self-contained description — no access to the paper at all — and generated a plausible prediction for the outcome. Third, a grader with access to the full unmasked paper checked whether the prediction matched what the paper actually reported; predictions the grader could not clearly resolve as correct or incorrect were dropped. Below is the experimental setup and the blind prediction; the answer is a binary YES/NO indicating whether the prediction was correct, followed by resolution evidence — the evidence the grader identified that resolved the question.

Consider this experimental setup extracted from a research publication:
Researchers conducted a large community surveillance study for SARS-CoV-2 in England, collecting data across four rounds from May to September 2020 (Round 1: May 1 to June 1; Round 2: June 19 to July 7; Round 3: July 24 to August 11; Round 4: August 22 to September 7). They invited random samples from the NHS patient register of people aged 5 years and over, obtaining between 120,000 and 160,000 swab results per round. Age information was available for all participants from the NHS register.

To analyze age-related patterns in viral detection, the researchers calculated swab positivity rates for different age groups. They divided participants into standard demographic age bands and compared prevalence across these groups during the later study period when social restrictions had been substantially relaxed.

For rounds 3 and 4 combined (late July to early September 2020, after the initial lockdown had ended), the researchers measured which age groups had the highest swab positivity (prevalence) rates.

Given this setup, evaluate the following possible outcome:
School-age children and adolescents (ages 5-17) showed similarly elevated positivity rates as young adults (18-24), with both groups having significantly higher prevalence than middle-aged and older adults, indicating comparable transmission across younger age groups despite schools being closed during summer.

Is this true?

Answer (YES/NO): NO